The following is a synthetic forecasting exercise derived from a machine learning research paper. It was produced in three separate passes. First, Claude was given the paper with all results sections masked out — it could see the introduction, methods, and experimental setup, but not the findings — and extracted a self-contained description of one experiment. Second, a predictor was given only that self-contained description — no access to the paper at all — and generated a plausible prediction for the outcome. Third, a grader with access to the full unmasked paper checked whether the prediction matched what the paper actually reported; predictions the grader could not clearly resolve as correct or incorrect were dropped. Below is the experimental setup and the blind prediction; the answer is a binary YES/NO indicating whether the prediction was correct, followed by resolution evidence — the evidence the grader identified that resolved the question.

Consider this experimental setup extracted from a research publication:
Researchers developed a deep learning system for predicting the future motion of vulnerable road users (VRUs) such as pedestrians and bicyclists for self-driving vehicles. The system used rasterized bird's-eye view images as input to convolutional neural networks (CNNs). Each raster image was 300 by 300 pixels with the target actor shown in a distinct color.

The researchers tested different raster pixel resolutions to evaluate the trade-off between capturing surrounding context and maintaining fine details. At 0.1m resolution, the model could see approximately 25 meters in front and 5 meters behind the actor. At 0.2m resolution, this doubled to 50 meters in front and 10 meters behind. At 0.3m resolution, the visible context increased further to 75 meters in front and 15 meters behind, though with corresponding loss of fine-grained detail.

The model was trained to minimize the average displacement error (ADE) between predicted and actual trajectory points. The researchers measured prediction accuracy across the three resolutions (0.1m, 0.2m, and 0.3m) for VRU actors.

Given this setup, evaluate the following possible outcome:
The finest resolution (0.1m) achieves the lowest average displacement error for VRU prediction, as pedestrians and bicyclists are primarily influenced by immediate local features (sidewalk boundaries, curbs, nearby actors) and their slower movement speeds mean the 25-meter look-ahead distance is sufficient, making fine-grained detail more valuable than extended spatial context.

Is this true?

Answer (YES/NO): YES